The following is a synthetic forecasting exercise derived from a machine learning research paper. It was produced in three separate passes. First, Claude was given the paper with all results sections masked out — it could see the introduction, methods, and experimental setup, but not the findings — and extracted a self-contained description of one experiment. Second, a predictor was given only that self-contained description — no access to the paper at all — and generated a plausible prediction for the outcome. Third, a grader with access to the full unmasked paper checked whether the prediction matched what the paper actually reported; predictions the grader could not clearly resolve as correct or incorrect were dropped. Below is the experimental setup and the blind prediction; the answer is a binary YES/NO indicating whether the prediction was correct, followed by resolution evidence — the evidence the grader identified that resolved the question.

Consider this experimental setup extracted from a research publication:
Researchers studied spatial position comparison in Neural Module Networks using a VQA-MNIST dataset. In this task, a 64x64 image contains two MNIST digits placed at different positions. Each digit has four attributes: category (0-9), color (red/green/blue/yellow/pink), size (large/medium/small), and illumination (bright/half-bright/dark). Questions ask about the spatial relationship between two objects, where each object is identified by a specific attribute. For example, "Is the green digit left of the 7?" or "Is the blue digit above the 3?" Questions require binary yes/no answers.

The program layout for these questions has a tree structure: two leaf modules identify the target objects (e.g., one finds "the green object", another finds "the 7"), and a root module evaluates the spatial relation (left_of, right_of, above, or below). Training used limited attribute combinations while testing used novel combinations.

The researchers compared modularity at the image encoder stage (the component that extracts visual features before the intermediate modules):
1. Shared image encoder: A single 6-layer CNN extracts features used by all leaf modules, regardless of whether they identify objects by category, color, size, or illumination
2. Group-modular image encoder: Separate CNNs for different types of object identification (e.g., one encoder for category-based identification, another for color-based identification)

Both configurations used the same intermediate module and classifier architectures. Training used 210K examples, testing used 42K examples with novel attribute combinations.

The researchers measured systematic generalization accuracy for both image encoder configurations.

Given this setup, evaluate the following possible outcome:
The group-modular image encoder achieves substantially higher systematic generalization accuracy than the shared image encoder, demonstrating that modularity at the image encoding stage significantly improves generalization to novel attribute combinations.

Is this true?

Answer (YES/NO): YES